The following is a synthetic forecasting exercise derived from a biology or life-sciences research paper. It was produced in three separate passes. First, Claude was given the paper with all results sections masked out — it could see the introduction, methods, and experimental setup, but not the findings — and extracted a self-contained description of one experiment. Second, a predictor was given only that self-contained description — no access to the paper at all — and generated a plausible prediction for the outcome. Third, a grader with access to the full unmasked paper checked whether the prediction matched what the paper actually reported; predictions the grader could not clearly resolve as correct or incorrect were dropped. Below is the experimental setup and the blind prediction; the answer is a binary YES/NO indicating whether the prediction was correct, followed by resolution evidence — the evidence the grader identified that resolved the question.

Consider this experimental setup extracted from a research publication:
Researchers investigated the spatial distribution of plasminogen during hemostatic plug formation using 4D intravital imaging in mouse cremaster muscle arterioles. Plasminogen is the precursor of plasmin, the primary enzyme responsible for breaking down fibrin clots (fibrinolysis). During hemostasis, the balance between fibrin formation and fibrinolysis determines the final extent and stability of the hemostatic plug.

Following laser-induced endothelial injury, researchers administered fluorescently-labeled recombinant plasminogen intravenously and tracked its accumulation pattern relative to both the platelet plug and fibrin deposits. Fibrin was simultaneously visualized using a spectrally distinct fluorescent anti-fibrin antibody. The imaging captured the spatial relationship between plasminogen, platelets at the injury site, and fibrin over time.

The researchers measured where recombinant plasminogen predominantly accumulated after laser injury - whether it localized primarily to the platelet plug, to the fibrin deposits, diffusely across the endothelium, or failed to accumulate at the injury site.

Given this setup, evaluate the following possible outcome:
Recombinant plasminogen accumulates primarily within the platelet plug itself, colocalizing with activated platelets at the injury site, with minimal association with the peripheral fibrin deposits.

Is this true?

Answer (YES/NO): NO